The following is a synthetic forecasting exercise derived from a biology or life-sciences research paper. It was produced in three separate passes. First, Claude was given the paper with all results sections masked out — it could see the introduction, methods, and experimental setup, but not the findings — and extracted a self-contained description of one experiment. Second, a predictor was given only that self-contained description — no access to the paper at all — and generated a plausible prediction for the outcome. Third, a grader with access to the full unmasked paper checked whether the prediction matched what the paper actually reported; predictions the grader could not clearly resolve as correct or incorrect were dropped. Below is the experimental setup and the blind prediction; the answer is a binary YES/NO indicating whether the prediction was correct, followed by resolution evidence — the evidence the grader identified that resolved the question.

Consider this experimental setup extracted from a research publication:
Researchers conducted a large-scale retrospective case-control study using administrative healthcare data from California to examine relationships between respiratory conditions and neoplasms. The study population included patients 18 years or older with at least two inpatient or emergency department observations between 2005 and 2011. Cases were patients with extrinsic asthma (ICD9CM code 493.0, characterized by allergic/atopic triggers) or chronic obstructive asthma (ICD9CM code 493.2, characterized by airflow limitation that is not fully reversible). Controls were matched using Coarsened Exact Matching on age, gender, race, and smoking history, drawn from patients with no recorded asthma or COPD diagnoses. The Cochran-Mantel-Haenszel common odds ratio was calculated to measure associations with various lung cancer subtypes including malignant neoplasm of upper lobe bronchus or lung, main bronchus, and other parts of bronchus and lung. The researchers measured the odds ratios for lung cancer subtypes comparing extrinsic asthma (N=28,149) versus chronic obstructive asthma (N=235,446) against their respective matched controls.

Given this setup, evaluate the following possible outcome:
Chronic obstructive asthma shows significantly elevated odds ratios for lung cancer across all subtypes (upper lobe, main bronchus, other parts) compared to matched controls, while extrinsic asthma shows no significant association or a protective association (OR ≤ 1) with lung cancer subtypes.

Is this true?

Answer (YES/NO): YES